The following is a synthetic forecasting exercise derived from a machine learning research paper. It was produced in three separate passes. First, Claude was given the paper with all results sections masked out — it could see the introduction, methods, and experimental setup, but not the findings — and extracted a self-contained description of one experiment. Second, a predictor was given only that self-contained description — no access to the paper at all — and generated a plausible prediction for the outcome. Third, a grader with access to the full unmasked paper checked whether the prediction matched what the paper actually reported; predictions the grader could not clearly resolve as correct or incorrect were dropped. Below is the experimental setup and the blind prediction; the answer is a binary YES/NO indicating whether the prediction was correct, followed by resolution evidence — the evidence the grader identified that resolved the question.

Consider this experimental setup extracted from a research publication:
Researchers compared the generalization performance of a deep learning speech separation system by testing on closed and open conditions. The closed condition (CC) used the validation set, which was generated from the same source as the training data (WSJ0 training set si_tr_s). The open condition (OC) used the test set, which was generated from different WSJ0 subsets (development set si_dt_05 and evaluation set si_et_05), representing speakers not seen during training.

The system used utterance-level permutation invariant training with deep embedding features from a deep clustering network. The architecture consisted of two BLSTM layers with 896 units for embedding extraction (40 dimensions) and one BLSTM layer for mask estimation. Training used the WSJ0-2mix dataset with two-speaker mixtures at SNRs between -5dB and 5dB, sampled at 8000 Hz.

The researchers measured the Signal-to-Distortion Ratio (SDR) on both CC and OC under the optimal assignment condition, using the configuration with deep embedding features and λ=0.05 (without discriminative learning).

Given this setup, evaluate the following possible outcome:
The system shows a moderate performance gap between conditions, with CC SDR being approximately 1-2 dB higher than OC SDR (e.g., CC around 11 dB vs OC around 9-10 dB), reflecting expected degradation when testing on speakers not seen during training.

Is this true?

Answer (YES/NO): NO